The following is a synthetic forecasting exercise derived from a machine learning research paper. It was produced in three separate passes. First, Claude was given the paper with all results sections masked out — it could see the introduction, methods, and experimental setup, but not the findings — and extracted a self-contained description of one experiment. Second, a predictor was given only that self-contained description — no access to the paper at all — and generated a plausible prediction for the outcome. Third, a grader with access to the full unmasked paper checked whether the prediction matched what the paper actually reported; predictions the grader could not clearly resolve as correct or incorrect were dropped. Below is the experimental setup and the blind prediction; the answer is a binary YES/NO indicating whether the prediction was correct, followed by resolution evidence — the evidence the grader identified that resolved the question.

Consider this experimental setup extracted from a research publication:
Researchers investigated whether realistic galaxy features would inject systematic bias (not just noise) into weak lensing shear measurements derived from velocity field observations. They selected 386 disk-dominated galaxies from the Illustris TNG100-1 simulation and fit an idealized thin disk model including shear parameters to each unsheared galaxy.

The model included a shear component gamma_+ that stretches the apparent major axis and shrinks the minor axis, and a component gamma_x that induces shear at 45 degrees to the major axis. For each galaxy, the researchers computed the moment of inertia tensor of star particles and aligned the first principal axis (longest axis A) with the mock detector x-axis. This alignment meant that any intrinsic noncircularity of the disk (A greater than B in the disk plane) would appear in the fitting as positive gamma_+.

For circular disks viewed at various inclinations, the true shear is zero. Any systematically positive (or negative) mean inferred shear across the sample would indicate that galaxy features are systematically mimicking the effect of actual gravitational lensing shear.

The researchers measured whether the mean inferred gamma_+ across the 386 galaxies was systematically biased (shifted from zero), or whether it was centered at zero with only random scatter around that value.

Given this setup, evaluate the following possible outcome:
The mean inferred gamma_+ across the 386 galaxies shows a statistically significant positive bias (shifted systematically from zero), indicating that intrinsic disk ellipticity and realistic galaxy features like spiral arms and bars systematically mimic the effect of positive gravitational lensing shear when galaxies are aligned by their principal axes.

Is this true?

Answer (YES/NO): YES